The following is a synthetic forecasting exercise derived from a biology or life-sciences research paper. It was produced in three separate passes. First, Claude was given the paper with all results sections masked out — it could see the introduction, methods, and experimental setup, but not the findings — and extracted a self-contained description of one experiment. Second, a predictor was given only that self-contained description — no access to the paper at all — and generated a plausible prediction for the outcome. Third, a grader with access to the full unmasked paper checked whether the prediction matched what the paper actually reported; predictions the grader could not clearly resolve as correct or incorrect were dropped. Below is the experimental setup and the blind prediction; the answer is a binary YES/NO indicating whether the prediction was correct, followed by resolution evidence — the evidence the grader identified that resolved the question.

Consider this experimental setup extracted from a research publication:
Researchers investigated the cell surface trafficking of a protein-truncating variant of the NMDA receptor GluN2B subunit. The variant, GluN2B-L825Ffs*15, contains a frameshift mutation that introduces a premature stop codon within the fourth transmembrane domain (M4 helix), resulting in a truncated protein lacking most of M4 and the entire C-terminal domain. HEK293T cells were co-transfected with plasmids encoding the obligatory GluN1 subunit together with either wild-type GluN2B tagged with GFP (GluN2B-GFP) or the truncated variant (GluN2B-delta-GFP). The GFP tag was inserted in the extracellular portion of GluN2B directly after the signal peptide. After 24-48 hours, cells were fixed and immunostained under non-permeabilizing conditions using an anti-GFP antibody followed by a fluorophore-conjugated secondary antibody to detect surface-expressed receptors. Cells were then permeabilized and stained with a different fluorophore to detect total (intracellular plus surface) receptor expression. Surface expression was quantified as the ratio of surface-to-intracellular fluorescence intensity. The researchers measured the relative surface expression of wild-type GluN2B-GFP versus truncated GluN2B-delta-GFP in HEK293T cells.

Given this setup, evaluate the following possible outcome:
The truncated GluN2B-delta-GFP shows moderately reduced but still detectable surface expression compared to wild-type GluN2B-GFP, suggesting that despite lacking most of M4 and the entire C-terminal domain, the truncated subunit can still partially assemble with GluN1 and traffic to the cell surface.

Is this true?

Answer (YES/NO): NO